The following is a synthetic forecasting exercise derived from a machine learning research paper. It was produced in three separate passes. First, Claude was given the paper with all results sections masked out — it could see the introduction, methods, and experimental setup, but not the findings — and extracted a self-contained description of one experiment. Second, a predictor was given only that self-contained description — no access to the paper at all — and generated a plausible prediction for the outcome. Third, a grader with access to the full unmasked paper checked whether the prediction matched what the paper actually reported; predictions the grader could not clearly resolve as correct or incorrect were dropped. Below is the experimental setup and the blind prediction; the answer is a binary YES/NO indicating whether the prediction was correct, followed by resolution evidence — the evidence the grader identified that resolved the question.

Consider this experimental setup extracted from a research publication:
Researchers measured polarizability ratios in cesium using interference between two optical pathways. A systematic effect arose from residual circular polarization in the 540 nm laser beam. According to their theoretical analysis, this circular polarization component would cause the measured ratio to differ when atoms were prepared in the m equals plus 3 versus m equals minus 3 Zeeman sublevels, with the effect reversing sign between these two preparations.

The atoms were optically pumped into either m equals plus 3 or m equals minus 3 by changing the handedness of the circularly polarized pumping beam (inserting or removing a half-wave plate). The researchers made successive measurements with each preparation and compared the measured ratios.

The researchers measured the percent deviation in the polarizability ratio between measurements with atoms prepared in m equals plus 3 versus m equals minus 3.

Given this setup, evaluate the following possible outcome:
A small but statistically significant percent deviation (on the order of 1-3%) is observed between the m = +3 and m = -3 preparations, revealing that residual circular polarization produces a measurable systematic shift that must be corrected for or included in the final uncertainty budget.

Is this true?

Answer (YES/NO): NO